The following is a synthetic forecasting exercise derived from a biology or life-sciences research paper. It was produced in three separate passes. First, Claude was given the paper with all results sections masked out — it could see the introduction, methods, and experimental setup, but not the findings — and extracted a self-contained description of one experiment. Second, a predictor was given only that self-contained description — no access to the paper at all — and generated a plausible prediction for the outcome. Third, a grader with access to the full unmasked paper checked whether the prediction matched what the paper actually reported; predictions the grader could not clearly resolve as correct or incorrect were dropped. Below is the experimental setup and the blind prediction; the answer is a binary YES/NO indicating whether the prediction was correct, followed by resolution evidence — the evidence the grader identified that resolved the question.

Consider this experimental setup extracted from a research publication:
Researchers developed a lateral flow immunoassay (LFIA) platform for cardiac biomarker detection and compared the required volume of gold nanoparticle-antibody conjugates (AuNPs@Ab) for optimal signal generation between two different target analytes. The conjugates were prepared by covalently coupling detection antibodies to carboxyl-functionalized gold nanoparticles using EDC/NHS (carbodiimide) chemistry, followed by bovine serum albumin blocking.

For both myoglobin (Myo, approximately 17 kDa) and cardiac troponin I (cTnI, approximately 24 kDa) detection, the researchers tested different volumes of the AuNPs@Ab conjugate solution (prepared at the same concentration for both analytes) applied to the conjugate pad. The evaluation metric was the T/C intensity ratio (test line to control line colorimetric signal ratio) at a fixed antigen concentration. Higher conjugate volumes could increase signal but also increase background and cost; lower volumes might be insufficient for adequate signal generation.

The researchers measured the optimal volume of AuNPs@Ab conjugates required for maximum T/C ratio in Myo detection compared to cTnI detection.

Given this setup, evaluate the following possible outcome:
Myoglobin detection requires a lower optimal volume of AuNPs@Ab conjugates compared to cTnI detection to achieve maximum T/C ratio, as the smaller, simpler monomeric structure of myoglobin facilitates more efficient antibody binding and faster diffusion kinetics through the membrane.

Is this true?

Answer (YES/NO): NO